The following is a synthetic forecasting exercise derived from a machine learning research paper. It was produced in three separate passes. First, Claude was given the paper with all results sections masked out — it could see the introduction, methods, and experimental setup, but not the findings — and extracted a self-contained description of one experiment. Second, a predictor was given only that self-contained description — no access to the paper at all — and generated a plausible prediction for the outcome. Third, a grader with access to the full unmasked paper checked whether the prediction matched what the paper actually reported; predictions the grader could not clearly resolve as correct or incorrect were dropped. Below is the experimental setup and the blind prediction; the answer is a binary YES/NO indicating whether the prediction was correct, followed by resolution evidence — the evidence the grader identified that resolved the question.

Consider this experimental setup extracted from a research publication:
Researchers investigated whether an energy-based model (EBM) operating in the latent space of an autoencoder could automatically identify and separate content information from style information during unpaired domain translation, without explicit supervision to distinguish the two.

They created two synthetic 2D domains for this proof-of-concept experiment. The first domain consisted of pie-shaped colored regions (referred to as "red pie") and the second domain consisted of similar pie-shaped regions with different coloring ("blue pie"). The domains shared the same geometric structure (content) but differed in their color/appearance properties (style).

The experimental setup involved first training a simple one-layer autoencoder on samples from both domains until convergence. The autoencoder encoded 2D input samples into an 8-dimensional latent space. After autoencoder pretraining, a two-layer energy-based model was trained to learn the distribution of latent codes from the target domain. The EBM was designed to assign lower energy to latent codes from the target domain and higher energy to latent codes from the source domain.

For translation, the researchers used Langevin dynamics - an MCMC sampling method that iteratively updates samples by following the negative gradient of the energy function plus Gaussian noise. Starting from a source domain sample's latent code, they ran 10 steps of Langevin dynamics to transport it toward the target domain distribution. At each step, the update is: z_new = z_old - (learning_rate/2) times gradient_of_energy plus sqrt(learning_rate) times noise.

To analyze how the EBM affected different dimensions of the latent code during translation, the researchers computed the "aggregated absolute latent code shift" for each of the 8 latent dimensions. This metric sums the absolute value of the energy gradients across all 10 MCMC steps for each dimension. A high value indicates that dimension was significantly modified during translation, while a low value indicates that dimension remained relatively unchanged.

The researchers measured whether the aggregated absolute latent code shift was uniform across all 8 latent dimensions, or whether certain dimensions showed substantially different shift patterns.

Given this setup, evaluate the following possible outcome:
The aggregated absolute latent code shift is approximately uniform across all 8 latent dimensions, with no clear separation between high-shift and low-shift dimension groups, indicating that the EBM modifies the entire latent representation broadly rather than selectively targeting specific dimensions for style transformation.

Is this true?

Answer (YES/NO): NO